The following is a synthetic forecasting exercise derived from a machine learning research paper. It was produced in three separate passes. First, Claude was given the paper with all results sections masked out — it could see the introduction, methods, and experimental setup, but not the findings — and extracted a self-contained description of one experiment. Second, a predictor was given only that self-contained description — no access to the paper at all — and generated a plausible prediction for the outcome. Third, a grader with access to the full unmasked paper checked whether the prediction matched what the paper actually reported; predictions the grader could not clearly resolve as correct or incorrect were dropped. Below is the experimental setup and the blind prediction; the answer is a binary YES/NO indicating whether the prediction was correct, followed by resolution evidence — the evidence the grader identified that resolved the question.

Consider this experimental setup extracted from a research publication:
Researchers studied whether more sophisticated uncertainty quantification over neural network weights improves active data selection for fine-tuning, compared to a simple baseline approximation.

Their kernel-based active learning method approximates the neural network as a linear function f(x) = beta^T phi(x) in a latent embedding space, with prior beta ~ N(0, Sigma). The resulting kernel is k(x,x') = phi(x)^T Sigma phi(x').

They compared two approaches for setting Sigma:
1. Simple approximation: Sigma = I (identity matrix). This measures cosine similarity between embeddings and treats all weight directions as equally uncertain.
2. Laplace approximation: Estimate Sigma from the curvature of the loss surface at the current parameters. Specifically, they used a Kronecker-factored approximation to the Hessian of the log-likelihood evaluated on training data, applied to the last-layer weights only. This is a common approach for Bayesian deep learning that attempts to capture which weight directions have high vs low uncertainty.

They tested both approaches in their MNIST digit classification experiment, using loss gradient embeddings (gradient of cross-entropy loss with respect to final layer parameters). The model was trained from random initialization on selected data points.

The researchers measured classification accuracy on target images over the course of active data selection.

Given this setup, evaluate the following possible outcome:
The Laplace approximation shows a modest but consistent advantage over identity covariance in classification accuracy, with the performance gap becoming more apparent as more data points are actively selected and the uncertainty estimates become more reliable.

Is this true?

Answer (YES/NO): NO